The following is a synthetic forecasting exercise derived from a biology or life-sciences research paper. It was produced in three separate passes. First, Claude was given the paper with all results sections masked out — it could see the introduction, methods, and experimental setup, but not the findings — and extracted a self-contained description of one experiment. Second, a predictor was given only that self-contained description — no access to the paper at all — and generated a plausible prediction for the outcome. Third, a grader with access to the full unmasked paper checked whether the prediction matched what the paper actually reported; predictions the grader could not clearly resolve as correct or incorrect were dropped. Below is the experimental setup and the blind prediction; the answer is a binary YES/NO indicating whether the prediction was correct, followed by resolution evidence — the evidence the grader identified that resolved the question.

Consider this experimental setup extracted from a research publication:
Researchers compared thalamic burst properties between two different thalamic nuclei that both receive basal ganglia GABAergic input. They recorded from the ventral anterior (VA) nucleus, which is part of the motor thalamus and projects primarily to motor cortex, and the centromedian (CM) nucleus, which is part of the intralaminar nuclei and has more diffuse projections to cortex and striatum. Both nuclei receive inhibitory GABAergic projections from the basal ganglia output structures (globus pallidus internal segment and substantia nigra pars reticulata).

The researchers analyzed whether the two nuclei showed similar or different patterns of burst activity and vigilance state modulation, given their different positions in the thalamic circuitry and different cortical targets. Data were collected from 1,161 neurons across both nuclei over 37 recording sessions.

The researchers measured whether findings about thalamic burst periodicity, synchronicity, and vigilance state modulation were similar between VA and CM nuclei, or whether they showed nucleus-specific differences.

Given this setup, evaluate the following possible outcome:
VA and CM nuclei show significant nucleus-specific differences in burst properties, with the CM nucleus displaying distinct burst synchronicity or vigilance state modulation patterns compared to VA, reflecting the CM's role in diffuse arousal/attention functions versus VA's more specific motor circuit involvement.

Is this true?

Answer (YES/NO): NO